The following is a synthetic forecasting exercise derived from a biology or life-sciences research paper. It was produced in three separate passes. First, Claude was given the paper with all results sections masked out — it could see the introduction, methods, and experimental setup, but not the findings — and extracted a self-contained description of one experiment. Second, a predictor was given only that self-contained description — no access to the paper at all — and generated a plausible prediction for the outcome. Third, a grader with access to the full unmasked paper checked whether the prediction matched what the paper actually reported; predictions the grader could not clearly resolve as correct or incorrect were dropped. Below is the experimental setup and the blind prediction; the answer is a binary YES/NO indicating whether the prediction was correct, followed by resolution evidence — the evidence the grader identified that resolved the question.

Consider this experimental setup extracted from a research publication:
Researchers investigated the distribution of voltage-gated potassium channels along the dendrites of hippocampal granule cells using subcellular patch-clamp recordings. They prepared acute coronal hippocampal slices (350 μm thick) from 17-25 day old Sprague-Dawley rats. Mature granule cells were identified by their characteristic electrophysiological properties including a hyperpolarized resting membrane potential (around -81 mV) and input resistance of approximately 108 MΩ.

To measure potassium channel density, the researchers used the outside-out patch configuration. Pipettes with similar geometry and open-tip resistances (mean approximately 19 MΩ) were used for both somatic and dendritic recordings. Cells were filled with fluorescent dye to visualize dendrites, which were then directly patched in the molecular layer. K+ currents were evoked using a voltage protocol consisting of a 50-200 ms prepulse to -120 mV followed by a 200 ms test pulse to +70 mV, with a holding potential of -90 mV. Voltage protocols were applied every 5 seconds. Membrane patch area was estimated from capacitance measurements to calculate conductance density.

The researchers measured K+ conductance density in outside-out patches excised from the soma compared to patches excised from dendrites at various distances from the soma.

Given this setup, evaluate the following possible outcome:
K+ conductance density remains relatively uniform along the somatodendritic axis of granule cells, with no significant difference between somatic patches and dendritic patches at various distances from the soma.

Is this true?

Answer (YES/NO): NO